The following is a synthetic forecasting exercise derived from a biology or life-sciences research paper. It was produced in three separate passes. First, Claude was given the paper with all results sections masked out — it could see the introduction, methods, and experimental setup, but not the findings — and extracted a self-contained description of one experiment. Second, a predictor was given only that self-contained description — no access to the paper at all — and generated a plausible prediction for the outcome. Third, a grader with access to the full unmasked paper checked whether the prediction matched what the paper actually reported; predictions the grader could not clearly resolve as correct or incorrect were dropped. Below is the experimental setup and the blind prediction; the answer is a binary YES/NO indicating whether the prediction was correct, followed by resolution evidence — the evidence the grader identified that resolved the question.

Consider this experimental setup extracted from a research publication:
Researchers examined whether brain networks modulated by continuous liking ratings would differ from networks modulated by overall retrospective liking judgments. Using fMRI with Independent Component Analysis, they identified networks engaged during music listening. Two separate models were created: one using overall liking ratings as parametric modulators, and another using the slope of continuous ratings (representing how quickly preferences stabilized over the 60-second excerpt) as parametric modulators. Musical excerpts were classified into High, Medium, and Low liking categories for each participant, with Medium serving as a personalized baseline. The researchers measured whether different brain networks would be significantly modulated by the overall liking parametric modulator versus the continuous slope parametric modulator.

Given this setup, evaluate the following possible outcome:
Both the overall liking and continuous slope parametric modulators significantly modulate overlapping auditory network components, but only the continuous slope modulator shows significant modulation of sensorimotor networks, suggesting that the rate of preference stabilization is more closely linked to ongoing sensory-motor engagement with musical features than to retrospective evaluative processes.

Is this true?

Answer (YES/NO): NO